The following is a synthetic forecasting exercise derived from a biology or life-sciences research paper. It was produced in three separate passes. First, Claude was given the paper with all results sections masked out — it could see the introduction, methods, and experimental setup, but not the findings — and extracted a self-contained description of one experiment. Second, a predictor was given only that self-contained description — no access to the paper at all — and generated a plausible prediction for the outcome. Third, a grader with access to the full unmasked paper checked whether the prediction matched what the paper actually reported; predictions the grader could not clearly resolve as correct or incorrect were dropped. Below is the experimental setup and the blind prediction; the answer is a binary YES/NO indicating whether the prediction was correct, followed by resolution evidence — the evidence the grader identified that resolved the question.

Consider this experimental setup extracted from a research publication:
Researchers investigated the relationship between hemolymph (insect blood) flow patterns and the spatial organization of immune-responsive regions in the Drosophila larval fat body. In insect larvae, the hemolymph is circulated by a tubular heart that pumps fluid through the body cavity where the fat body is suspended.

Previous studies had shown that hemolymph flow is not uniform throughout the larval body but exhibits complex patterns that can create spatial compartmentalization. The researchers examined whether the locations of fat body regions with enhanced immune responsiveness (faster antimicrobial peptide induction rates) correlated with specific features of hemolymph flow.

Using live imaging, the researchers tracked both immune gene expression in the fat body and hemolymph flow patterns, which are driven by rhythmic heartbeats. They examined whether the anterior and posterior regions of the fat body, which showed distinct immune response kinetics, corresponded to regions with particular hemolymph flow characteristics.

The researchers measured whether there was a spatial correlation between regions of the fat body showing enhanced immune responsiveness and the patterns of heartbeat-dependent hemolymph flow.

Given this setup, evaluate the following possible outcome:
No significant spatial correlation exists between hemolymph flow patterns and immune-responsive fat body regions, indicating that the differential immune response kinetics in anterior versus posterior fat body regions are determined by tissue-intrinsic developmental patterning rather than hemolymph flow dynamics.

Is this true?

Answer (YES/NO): NO